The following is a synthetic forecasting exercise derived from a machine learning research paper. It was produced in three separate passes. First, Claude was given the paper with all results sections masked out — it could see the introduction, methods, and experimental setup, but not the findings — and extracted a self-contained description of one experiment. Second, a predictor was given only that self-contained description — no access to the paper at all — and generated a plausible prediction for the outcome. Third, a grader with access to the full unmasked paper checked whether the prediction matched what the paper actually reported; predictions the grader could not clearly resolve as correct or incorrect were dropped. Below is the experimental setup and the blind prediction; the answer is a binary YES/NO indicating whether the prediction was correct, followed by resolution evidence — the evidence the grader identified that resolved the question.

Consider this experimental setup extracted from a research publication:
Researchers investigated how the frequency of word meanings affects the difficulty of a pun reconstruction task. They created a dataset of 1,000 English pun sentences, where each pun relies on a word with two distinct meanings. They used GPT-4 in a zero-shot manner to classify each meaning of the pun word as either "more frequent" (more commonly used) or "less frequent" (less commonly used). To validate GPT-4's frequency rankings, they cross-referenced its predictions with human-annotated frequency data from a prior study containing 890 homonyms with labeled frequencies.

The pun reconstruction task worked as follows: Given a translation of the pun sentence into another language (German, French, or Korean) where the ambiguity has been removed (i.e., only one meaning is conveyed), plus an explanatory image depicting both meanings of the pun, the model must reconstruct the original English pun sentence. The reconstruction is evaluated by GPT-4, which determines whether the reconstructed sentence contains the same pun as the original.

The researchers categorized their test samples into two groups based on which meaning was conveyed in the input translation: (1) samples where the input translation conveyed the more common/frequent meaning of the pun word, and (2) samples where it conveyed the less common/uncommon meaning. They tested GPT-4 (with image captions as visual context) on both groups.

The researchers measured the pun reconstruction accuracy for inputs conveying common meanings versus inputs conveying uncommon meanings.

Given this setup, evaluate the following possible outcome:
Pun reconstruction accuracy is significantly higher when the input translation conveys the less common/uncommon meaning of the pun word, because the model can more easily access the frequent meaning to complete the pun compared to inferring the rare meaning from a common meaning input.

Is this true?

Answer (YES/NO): YES